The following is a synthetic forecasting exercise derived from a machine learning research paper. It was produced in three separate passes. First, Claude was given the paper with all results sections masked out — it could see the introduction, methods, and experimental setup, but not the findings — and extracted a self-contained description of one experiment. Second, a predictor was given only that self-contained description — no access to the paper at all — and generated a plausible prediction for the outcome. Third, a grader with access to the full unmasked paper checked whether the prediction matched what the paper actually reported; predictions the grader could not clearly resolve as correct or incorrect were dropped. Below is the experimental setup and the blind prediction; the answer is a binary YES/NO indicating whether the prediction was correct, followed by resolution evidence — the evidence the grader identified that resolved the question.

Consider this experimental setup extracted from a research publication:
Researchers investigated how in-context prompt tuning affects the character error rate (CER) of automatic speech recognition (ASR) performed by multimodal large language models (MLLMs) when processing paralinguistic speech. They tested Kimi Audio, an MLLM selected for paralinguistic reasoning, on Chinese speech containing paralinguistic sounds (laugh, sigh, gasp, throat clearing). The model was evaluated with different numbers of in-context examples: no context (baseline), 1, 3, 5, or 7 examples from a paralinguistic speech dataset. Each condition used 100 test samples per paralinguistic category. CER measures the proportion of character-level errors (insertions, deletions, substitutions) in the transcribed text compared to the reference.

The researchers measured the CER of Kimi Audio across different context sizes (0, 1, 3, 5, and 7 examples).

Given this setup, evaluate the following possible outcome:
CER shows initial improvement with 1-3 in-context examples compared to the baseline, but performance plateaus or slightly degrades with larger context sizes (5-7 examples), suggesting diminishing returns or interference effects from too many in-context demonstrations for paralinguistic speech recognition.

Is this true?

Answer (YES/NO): YES